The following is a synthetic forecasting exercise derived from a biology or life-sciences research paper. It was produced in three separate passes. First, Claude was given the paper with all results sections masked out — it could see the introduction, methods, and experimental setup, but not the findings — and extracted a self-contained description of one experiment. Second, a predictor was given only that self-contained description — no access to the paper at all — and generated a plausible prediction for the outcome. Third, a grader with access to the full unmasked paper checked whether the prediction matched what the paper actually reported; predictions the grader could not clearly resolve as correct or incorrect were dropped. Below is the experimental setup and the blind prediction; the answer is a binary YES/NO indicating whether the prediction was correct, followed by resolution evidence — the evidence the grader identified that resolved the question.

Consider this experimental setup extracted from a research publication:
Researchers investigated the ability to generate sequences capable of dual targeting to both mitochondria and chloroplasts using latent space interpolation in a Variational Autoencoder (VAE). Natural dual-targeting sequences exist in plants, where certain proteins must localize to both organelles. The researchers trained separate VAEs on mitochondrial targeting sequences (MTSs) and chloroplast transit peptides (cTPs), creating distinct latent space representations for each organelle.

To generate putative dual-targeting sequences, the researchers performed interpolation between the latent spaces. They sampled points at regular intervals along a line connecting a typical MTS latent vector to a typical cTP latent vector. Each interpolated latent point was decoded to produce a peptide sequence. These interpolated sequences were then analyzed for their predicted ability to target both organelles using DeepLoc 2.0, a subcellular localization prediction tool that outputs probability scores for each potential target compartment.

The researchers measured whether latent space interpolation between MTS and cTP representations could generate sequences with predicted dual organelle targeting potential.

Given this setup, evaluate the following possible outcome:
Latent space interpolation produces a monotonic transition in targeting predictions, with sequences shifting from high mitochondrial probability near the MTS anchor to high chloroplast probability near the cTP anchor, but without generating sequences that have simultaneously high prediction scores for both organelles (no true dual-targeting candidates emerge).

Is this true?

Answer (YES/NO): NO